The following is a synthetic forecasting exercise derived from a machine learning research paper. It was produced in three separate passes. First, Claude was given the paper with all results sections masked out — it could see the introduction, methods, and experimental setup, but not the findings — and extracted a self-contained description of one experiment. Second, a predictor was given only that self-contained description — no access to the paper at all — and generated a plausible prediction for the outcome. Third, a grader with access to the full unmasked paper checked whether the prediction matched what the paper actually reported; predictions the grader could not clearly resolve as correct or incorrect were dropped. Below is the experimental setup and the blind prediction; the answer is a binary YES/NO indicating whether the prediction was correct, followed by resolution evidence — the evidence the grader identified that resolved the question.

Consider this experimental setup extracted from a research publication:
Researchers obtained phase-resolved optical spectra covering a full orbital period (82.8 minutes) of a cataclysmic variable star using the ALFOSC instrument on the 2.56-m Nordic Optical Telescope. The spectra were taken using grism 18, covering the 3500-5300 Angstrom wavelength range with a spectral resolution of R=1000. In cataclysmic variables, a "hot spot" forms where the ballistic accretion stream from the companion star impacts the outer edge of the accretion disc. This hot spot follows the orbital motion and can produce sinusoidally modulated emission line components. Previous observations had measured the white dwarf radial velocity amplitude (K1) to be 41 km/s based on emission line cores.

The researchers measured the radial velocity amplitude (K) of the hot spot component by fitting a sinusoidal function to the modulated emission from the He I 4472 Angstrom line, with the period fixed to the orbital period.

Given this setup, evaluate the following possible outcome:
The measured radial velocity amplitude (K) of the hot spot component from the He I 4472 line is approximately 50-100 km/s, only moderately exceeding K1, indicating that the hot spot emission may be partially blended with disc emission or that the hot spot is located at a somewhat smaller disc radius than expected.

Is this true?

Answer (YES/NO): NO